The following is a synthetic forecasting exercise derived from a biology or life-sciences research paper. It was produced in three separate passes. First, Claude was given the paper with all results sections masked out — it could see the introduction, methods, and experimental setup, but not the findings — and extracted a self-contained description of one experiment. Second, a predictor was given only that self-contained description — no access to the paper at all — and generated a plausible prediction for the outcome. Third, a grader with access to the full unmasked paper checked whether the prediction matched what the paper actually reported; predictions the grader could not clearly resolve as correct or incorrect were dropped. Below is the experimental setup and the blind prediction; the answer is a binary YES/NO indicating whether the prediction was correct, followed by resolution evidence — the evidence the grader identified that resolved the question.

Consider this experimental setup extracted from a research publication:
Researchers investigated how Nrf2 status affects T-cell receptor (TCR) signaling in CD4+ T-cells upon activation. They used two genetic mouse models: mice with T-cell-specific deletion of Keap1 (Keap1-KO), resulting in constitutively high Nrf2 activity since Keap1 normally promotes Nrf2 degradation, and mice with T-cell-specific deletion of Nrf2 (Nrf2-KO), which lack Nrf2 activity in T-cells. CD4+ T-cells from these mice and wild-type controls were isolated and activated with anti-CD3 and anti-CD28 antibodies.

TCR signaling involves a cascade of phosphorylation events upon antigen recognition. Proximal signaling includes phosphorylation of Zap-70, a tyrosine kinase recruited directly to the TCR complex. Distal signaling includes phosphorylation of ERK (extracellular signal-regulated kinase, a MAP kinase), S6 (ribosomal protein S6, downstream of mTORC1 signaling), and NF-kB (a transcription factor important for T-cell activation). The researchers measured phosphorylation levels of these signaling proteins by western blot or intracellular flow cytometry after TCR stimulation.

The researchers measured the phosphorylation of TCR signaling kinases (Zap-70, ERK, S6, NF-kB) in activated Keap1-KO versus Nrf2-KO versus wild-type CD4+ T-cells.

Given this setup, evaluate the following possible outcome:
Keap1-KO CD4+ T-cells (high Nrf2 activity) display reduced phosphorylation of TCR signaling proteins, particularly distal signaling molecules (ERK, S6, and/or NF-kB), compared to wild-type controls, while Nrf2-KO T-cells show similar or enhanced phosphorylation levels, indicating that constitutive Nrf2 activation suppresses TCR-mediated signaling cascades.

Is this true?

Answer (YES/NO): NO